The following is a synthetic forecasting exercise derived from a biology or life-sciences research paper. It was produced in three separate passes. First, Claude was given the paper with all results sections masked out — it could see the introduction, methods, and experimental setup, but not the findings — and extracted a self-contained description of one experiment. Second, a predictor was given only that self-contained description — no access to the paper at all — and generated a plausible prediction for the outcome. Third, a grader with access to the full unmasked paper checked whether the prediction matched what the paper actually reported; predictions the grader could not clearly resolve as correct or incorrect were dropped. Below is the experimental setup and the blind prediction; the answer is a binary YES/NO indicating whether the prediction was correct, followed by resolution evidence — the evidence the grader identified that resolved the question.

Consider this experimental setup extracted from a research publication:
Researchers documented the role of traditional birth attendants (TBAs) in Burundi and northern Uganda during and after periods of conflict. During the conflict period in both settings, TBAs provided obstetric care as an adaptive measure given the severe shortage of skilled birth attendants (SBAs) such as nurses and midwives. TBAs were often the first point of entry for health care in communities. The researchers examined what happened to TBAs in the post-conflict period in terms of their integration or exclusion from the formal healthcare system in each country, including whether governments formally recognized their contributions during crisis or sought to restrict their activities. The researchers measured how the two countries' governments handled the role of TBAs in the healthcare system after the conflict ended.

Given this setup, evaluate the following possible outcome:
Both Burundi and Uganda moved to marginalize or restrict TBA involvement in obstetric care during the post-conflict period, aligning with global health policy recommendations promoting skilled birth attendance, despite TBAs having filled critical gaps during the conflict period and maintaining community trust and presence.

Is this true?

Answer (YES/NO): NO